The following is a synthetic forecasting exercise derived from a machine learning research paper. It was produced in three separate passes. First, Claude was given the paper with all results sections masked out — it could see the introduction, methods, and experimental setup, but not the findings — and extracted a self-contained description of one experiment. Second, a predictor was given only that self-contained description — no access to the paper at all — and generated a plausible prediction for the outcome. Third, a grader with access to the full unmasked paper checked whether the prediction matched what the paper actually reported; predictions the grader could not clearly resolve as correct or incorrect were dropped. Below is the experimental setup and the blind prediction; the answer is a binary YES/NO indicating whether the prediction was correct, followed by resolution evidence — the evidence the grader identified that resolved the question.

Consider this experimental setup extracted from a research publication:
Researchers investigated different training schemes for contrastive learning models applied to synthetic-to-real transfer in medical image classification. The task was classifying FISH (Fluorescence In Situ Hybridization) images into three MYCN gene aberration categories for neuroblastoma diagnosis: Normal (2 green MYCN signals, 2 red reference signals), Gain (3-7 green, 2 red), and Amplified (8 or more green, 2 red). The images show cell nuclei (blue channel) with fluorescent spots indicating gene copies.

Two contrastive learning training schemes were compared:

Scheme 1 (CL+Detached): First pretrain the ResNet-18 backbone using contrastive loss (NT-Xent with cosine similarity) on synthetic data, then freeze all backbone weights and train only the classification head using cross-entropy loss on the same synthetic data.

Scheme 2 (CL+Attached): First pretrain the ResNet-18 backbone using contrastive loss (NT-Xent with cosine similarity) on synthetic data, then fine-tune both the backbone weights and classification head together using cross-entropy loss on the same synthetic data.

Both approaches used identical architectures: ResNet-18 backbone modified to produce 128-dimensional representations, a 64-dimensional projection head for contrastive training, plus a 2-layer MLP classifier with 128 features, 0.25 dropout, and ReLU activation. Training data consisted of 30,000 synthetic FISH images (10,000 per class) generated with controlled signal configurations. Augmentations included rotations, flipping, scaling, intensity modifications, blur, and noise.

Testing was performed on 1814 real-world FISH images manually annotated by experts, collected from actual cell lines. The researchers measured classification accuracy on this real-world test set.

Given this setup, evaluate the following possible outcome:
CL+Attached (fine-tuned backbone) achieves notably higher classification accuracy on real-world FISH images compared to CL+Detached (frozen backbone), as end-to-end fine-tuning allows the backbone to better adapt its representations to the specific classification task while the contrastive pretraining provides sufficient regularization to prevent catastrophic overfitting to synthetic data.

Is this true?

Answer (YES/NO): YES